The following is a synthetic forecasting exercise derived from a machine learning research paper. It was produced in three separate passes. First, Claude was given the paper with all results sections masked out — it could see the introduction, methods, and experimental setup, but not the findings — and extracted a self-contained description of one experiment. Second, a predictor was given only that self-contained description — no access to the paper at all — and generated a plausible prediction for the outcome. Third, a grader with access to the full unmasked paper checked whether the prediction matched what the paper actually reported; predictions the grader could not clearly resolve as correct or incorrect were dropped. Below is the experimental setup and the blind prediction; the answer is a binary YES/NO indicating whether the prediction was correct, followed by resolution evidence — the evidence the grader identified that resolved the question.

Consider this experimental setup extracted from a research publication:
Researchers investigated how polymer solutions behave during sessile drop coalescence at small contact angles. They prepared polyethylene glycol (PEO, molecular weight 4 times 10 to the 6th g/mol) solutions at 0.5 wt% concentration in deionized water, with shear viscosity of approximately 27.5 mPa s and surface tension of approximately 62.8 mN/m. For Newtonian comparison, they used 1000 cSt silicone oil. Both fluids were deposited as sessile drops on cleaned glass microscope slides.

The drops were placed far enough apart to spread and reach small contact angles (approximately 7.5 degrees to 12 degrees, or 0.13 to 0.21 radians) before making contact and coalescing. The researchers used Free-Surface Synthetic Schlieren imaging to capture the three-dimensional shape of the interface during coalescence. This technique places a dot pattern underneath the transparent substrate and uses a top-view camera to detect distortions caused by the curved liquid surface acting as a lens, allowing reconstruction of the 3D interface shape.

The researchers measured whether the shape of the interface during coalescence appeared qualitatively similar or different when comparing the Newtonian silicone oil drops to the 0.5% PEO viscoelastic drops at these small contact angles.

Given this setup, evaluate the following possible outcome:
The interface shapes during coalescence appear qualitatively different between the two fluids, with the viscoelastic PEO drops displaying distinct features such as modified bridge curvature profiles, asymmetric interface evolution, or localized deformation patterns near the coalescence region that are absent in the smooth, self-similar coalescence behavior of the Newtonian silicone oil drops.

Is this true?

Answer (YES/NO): NO